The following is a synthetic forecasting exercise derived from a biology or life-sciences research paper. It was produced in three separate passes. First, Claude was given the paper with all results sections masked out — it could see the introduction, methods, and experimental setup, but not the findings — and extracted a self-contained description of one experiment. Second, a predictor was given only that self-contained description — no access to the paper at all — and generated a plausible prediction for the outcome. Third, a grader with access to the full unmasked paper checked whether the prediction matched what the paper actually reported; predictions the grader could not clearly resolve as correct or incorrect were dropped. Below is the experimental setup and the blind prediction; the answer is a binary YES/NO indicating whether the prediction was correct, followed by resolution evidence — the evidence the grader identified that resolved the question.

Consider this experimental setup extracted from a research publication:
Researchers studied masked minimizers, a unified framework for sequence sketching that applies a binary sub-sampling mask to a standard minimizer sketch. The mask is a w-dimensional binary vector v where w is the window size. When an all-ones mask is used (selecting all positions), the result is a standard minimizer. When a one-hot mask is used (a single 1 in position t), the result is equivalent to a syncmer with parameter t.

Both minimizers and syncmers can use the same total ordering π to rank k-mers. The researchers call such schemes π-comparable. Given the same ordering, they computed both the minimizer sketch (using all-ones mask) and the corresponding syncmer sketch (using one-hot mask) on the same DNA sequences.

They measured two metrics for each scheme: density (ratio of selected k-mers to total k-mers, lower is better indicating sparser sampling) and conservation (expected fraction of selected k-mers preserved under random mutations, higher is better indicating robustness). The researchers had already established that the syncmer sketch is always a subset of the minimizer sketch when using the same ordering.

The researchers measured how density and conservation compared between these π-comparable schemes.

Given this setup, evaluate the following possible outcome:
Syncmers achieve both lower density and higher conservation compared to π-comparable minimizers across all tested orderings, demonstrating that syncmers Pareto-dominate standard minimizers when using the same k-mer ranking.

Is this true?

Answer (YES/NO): NO